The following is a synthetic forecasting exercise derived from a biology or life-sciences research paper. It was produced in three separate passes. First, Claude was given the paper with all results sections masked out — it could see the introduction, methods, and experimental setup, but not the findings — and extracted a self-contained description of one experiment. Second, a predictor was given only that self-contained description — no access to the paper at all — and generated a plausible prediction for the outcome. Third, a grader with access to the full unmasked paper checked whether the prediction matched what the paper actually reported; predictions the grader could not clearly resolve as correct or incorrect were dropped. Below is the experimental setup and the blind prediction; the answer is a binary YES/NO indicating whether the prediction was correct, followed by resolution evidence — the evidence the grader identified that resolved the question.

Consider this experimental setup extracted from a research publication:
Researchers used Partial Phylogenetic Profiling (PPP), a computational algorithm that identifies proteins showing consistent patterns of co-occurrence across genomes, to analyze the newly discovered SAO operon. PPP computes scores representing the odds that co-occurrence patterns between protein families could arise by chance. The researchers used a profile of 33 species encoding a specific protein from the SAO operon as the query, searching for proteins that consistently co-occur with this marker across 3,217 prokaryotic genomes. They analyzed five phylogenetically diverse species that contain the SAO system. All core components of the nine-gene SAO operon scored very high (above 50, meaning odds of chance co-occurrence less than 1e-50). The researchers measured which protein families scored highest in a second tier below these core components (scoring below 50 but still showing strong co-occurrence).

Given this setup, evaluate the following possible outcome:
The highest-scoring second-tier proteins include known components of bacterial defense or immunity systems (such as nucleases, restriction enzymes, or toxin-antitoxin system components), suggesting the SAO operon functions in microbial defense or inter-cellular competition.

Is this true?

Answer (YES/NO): NO